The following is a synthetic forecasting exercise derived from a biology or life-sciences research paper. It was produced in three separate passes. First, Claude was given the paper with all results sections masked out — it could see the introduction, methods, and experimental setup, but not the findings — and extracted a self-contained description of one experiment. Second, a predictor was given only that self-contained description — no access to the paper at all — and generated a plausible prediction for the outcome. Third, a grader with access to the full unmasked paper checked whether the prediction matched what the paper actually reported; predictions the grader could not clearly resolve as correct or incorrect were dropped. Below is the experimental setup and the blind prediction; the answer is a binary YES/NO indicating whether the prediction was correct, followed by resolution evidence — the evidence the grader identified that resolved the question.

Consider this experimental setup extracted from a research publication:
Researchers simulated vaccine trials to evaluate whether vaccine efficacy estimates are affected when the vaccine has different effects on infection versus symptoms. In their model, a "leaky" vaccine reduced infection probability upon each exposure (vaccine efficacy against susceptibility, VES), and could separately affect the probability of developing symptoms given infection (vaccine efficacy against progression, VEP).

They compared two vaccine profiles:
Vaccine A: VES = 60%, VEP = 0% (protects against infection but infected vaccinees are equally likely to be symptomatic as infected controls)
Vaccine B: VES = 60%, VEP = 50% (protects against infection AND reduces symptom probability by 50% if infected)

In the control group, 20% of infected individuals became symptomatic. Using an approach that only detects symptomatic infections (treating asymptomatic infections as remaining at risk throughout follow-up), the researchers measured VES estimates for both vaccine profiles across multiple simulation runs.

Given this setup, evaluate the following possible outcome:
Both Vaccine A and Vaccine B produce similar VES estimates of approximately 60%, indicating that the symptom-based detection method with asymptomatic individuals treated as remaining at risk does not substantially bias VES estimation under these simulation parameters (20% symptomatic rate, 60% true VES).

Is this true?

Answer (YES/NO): NO